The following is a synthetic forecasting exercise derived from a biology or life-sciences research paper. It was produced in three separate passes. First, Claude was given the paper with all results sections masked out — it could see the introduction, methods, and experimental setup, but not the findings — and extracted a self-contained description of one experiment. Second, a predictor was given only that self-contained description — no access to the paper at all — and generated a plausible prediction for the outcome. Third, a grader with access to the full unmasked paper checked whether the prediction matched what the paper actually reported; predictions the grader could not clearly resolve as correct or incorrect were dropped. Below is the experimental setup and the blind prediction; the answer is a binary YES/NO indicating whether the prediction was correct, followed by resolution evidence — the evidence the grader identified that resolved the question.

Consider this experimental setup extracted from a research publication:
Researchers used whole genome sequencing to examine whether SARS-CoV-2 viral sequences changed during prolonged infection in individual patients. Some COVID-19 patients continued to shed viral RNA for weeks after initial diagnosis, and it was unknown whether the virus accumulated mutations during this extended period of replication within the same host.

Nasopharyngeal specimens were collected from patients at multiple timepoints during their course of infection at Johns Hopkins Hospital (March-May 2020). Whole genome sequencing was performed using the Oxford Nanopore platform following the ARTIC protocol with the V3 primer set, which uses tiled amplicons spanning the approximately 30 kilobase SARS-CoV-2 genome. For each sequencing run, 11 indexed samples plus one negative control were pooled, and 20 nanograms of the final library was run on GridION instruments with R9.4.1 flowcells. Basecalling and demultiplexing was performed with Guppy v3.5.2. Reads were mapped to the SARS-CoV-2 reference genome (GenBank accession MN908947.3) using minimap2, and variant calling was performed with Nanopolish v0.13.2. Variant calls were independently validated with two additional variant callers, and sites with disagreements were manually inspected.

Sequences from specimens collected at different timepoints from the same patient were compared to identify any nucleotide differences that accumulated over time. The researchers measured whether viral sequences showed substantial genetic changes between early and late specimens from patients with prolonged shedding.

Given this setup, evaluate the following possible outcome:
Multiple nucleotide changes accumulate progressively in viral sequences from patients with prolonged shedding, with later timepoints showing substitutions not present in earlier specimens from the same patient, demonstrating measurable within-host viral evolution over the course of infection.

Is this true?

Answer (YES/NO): NO